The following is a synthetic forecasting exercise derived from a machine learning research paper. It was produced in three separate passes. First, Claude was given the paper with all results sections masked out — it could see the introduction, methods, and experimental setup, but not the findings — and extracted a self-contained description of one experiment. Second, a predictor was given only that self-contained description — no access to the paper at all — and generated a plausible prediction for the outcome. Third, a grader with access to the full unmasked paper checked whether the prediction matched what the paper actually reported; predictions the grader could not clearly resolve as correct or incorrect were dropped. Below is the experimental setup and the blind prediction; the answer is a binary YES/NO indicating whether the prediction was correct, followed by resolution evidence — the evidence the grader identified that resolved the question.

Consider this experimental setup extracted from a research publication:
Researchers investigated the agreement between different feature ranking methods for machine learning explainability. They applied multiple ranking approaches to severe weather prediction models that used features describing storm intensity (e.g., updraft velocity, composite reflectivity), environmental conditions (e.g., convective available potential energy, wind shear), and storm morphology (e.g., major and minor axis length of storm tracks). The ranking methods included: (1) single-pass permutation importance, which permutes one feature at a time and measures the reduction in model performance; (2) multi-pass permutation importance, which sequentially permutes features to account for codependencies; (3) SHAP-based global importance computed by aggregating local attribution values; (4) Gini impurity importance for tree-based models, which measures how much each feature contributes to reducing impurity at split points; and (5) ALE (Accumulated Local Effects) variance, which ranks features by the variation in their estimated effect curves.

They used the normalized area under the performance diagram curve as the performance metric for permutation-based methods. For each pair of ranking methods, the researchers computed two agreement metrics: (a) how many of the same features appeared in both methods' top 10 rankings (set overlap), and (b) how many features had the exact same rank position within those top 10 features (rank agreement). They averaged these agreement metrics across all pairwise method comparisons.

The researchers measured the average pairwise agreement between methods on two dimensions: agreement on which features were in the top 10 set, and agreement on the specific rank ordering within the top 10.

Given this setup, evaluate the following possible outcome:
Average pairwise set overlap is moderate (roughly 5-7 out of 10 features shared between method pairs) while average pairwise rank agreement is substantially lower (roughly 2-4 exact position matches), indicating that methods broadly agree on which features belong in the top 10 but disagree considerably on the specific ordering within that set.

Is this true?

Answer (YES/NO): YES